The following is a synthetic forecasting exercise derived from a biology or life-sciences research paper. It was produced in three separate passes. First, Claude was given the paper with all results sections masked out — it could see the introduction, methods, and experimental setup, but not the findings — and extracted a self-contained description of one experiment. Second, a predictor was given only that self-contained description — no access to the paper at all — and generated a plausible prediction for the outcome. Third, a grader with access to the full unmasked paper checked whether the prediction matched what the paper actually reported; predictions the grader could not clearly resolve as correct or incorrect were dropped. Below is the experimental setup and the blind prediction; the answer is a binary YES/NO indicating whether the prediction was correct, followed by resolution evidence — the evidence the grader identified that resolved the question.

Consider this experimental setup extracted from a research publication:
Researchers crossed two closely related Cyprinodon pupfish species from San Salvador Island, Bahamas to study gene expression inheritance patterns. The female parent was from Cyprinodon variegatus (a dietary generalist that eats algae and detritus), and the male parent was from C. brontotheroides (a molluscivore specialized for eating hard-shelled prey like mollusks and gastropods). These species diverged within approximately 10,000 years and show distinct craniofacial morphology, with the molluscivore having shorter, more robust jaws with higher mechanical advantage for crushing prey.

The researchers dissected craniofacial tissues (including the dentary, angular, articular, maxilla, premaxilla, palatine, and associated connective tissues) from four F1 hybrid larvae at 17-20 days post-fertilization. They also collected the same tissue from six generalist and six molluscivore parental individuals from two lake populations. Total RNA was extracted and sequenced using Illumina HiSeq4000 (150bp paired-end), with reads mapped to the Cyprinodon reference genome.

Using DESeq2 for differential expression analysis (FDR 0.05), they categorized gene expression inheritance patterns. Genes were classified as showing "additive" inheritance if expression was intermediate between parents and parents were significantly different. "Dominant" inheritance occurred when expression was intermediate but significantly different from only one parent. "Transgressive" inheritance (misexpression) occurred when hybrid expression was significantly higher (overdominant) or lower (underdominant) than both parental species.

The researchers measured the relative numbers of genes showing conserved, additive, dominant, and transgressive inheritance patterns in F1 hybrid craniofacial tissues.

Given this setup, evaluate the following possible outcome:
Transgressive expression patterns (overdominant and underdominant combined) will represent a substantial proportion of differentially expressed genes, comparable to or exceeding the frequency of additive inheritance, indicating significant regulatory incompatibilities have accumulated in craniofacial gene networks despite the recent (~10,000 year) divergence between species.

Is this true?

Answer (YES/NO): YES